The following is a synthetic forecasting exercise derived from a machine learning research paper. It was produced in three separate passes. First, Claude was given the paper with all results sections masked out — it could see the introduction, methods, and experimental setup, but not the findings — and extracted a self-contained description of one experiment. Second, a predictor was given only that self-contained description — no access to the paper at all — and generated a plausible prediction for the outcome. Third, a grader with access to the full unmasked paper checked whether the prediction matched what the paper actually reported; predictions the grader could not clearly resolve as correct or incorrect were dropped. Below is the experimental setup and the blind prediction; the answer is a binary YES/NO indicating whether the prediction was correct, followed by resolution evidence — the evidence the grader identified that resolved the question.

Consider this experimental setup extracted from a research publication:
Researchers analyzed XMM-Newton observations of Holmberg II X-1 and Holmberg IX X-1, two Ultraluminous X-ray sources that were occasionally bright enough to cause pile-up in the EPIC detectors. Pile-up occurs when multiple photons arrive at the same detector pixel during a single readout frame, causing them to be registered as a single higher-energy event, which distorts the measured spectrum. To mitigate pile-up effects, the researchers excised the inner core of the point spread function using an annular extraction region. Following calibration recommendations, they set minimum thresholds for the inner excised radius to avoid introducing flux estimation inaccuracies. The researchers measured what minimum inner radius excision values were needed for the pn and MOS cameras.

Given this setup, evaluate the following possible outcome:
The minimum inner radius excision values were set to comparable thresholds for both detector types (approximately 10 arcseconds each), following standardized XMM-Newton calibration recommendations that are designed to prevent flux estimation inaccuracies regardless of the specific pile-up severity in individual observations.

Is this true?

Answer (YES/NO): NO